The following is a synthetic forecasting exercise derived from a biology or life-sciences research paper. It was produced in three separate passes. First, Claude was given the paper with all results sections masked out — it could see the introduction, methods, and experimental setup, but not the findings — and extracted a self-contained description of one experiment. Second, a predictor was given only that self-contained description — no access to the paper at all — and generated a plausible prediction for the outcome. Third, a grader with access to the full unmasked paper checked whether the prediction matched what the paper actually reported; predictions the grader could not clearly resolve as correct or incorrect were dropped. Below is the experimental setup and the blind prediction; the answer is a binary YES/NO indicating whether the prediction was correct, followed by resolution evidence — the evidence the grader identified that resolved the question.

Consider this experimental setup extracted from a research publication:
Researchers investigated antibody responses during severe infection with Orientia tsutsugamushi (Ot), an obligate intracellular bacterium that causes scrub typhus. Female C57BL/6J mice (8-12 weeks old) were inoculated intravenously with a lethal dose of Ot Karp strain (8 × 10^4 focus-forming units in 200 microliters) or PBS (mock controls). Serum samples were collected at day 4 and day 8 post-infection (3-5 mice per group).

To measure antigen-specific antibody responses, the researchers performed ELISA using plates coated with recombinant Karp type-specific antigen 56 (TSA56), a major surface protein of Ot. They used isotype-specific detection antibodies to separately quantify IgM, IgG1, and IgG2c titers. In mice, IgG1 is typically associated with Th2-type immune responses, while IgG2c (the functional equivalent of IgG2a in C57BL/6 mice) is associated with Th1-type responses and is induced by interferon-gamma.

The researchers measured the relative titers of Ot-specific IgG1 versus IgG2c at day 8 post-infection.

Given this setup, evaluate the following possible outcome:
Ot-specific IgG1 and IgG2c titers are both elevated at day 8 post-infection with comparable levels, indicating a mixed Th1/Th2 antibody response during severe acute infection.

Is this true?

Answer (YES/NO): NO